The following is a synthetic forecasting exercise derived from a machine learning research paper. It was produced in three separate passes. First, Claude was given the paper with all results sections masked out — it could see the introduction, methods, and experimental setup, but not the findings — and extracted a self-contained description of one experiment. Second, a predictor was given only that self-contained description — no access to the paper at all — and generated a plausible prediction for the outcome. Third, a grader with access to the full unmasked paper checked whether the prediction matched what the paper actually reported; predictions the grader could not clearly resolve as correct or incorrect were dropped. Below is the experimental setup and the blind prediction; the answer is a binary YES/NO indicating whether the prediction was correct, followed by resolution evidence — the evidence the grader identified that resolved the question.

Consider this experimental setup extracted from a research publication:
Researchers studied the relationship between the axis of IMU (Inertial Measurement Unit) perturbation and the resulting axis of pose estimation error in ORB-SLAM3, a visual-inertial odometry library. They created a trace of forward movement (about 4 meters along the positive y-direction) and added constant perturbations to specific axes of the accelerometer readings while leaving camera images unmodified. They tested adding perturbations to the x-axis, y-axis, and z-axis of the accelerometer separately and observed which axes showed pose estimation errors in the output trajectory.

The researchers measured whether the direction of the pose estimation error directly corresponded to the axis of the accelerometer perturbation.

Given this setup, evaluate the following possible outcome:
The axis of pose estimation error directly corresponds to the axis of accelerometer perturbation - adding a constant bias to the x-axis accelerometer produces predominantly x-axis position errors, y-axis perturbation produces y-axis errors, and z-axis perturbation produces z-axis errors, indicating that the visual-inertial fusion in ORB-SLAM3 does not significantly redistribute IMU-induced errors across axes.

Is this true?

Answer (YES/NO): NO